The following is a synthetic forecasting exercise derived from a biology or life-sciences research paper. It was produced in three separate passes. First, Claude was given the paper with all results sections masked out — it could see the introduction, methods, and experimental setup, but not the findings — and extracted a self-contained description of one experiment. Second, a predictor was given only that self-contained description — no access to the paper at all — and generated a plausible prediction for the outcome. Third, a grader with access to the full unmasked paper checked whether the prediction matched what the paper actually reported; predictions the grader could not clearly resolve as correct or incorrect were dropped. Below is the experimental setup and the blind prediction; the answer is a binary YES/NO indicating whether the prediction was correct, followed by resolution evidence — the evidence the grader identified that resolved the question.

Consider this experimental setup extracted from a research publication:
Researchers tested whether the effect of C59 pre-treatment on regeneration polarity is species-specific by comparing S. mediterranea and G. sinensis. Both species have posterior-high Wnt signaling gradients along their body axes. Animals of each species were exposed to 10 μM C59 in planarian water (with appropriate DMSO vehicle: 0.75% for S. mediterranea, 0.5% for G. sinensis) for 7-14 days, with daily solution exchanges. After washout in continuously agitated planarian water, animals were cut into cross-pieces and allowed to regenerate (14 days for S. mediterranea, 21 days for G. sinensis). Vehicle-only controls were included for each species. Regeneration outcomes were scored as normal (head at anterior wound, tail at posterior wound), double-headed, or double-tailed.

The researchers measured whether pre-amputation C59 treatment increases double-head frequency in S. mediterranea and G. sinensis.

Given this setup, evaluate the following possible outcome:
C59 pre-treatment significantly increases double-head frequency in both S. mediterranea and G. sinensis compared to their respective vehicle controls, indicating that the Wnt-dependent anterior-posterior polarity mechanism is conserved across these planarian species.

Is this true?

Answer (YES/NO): NO